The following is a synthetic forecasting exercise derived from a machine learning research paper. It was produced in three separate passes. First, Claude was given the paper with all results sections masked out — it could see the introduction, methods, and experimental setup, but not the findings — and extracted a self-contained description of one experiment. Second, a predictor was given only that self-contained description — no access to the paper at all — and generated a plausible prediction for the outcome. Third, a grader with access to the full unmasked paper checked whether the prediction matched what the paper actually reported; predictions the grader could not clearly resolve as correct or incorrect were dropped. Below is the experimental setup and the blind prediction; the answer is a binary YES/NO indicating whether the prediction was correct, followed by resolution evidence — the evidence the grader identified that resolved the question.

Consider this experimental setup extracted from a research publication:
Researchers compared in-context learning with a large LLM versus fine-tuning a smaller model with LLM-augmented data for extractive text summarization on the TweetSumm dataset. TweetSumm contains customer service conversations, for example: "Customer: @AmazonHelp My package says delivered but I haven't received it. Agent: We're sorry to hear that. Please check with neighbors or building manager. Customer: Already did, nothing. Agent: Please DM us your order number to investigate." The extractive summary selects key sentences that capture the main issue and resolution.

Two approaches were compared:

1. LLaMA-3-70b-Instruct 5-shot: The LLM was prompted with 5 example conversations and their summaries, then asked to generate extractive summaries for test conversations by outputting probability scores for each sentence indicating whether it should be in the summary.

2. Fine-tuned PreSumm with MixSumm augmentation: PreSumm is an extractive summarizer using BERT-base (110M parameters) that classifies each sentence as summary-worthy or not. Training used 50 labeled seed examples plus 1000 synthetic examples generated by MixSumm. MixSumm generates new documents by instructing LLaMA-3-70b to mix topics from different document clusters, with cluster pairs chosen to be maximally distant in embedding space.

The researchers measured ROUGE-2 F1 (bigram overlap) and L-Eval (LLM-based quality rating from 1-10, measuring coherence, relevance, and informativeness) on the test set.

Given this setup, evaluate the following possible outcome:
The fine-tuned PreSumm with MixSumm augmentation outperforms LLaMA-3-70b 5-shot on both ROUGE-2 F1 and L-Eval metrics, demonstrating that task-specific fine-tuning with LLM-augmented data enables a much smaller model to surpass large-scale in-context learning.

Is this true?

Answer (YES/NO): NO